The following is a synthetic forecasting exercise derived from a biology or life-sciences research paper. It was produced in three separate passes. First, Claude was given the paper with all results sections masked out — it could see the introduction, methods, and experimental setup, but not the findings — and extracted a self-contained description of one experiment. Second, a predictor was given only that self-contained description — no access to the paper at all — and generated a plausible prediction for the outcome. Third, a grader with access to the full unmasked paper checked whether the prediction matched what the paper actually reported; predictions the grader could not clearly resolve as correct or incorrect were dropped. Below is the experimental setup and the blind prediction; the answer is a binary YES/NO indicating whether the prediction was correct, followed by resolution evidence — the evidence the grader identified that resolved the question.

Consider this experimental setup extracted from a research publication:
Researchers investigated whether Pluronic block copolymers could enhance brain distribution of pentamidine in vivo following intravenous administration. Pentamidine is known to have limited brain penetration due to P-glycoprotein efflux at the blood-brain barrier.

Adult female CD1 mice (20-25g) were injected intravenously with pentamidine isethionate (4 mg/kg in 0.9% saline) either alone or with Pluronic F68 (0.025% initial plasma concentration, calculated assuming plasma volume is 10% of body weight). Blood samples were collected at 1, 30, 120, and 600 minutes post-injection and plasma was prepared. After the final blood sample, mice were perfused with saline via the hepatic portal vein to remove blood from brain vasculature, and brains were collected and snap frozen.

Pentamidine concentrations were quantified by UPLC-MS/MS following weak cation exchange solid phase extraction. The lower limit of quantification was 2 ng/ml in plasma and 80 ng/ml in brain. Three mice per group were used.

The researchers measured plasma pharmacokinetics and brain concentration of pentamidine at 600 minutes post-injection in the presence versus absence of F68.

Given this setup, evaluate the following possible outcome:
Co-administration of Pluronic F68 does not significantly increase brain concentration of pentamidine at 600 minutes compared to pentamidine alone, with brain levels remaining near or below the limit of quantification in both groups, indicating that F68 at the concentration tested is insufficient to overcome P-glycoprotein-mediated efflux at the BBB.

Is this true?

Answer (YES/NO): YES